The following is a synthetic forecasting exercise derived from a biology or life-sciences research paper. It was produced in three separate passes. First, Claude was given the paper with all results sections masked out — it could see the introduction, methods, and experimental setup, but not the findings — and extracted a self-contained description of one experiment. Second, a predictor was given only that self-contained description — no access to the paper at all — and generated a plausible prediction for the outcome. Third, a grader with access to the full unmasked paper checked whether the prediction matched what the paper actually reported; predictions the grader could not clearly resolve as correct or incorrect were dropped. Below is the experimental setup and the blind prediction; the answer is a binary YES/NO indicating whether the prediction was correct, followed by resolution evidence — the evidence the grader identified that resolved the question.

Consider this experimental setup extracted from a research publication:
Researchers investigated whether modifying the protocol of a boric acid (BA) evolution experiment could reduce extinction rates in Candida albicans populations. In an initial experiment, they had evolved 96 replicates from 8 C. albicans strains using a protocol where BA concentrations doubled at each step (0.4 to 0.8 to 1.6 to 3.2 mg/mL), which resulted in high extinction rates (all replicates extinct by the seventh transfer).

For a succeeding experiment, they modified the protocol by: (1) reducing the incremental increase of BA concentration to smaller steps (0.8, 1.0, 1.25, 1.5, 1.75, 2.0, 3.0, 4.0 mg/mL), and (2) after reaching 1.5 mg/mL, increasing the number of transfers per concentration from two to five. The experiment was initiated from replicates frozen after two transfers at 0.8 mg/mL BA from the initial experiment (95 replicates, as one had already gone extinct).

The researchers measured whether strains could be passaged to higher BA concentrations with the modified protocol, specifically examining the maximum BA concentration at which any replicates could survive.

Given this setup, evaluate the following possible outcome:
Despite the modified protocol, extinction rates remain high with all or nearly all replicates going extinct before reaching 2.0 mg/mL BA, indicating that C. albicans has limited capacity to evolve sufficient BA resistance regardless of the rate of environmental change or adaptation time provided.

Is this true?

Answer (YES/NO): NO